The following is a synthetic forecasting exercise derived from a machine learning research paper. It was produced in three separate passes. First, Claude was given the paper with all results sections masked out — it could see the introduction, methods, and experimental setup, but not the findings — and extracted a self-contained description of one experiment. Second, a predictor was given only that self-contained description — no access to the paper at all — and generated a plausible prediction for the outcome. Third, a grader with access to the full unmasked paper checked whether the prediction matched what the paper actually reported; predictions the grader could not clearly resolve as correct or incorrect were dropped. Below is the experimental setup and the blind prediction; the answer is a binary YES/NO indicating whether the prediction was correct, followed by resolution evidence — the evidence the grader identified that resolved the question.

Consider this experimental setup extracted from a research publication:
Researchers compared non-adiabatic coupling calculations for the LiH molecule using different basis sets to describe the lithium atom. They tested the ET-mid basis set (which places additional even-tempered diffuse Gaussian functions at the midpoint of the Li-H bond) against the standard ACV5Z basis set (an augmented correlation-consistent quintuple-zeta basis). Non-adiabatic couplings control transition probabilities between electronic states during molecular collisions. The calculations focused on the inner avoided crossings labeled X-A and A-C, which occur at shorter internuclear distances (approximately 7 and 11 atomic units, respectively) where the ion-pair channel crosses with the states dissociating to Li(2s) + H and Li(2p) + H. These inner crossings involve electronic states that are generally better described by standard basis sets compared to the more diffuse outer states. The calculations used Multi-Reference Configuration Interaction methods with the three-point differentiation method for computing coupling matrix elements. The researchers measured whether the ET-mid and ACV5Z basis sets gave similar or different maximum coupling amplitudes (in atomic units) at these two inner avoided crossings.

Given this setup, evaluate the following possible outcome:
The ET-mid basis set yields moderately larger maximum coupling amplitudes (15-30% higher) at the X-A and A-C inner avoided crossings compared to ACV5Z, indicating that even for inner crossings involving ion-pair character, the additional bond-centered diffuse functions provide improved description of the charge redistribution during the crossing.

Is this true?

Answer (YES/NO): NO